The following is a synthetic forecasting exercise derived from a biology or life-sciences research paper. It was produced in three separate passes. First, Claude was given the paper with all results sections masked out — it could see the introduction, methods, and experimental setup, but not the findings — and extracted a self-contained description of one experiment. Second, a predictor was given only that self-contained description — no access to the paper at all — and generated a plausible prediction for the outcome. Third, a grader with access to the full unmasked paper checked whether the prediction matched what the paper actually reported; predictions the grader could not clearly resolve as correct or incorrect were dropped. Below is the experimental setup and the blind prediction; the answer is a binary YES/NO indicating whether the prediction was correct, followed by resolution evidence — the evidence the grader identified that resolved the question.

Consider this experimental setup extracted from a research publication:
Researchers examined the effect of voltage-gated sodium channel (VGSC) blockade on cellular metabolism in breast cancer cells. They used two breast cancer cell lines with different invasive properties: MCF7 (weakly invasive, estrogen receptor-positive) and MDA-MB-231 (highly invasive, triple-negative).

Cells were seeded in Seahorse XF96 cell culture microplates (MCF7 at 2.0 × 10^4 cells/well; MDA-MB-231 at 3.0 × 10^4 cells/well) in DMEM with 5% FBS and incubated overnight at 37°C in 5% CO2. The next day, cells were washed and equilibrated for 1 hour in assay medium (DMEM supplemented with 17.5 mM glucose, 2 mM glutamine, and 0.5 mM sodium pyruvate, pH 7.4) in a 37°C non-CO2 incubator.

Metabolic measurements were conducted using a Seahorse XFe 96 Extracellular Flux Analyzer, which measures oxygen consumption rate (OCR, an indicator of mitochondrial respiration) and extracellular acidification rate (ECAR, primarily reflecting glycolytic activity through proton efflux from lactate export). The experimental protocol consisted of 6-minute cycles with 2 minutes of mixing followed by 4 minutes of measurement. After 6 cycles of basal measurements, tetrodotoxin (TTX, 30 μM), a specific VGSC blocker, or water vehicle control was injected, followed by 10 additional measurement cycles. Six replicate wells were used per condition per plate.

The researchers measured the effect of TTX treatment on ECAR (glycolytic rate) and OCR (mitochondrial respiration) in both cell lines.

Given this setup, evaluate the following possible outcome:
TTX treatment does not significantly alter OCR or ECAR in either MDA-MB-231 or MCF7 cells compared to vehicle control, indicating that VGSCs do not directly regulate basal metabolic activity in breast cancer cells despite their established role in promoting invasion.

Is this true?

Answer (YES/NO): NO